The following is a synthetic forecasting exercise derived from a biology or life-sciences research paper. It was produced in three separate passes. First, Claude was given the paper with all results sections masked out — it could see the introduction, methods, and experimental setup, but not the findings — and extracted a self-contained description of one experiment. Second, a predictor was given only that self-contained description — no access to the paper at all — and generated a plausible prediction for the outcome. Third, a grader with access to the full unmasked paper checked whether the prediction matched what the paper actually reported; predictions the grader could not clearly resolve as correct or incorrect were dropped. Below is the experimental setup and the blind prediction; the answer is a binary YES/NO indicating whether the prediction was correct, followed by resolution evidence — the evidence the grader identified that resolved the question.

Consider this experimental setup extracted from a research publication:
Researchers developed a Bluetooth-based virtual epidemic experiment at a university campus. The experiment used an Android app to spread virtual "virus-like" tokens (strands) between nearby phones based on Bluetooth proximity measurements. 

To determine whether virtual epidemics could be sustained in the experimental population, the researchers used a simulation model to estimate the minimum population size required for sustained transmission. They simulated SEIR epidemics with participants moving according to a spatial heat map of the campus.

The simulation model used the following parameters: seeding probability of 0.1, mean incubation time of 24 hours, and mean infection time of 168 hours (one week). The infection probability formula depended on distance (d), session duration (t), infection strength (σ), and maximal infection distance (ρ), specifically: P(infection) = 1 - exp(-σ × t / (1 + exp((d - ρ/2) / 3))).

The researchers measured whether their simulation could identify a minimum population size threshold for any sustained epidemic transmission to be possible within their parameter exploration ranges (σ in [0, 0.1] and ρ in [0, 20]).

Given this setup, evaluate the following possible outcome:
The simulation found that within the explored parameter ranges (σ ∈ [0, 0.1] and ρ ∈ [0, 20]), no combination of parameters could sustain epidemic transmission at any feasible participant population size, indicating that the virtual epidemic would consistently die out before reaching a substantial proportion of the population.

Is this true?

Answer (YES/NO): NO